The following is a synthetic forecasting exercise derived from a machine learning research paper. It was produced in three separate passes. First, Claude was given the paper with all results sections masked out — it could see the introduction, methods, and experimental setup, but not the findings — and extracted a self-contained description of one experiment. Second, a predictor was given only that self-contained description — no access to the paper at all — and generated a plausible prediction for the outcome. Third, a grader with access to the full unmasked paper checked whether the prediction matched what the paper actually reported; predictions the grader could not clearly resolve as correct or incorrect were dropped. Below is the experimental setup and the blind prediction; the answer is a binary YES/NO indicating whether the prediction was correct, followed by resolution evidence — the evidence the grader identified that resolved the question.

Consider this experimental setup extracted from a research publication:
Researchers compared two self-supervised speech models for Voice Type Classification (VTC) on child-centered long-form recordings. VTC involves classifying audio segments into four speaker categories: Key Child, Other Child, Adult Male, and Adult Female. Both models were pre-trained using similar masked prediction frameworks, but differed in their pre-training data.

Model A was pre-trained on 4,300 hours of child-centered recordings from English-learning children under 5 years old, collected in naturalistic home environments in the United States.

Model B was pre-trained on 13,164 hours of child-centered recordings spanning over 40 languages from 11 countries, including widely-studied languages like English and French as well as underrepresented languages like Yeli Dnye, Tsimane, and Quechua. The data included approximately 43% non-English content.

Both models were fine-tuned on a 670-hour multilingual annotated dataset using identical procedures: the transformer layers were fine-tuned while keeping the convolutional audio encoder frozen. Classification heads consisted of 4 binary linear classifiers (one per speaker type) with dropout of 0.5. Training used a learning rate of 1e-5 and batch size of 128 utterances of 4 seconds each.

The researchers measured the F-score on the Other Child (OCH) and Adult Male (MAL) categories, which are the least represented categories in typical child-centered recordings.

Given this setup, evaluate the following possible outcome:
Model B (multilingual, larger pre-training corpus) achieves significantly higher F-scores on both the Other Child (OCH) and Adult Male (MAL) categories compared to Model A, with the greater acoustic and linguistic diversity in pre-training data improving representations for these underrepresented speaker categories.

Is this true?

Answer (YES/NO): YES